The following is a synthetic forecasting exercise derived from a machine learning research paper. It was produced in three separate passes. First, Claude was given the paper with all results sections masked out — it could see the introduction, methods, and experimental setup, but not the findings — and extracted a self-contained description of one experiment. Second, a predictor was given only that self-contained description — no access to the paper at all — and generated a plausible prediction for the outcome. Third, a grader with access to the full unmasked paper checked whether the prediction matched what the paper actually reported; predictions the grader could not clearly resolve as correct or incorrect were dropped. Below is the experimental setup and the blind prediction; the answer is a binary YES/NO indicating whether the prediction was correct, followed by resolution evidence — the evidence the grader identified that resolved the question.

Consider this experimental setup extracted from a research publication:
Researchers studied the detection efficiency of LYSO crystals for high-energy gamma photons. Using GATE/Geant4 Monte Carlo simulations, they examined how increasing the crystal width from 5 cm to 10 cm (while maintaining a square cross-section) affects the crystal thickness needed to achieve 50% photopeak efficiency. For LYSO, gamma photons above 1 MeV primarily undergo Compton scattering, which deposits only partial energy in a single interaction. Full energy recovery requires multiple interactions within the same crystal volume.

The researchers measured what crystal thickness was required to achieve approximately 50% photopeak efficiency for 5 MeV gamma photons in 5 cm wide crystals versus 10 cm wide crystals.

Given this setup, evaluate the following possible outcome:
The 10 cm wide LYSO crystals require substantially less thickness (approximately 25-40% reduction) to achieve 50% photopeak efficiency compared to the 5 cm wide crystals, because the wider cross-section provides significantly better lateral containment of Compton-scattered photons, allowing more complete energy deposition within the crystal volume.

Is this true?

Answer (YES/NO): NO